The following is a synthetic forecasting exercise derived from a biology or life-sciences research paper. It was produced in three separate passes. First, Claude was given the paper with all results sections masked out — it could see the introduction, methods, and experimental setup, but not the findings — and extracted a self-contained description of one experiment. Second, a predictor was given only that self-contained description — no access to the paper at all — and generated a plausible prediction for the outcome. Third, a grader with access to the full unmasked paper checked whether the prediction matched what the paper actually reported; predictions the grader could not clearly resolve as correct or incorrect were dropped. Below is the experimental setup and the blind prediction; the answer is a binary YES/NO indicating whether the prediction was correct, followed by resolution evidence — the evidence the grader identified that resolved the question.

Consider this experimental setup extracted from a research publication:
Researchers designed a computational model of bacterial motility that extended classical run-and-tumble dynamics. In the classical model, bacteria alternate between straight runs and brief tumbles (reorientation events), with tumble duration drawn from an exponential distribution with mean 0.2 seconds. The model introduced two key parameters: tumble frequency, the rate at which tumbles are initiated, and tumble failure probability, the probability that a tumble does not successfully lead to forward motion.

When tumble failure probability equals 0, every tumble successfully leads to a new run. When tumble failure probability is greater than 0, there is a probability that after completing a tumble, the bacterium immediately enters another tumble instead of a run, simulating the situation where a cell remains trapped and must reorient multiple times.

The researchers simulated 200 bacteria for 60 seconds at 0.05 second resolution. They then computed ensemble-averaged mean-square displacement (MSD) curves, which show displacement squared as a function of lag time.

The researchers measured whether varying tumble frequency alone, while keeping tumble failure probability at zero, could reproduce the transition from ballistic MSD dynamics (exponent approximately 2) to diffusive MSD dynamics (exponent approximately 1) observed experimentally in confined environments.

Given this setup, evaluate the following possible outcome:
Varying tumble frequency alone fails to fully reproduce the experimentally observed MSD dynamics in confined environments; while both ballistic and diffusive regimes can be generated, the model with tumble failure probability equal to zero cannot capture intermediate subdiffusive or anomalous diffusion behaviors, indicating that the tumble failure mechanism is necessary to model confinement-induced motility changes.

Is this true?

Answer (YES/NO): YES